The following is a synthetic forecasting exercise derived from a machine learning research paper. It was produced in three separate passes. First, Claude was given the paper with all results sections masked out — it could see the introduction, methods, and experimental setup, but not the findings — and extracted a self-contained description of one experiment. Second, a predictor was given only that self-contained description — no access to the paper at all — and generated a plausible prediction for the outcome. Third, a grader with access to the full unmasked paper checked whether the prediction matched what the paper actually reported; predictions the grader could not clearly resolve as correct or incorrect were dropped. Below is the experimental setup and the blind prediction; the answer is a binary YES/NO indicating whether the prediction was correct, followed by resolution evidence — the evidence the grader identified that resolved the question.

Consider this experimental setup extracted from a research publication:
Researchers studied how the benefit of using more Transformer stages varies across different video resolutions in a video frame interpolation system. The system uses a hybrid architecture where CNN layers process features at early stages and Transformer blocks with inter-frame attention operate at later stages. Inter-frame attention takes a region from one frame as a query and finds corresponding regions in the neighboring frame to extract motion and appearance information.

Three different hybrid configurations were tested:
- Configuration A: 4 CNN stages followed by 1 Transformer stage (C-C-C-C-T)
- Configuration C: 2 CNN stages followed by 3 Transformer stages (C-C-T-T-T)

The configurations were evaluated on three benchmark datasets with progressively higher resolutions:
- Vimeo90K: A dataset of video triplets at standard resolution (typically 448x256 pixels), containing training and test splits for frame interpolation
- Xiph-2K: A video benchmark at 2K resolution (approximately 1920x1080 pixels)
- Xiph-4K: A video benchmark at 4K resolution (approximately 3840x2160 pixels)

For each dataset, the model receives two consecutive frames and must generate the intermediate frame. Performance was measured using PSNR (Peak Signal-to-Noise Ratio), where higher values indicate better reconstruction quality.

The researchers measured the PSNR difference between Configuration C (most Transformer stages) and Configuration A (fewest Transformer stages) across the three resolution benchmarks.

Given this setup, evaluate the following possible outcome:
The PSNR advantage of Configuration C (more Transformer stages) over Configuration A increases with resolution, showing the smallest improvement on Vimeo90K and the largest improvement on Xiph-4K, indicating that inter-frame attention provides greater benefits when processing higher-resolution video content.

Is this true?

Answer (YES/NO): YES